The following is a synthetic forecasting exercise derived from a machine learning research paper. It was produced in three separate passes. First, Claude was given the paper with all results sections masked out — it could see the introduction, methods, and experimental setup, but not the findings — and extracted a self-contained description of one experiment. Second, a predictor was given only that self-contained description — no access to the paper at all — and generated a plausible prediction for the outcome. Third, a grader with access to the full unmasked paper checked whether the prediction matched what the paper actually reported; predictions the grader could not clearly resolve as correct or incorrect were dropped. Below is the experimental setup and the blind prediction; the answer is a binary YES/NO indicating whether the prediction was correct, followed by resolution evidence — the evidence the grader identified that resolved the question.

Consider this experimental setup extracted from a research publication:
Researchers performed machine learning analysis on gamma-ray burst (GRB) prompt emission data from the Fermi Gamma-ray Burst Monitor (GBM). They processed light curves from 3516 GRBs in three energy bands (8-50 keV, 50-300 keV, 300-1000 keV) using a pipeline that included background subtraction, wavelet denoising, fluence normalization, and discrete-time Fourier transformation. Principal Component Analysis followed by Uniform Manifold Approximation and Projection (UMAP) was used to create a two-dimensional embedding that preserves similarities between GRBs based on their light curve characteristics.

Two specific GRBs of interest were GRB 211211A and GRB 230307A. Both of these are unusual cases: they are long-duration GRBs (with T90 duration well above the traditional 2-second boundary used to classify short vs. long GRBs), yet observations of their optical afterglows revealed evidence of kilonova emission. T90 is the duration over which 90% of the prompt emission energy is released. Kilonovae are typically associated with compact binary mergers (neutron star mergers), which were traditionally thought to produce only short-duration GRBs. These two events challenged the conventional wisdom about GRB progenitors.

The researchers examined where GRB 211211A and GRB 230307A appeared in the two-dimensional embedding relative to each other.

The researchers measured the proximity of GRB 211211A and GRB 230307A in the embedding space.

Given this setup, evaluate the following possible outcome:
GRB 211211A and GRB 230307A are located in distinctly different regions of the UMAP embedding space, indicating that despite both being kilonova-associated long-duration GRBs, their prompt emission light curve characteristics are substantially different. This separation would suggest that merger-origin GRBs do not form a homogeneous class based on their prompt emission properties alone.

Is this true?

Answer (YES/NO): NO